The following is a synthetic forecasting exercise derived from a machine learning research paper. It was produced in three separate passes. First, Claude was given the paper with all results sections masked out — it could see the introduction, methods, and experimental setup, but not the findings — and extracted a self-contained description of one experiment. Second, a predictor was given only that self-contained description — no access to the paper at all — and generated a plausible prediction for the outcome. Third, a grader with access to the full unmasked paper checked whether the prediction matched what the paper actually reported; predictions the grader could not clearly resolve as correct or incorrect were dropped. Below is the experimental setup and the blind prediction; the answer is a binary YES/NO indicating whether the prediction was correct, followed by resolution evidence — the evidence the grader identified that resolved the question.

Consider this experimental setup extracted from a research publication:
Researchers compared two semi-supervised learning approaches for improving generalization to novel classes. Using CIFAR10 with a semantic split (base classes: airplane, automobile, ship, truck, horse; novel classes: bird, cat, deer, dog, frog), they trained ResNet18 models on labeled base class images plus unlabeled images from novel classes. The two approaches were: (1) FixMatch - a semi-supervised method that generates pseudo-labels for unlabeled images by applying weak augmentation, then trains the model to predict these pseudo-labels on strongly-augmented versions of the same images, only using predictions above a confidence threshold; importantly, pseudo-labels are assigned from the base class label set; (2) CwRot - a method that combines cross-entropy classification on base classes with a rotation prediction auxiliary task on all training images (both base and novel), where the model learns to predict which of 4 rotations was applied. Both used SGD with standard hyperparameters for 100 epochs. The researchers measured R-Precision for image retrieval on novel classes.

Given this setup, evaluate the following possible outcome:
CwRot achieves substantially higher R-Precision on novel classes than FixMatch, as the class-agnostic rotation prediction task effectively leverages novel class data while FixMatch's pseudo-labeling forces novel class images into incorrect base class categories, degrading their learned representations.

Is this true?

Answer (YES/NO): YES